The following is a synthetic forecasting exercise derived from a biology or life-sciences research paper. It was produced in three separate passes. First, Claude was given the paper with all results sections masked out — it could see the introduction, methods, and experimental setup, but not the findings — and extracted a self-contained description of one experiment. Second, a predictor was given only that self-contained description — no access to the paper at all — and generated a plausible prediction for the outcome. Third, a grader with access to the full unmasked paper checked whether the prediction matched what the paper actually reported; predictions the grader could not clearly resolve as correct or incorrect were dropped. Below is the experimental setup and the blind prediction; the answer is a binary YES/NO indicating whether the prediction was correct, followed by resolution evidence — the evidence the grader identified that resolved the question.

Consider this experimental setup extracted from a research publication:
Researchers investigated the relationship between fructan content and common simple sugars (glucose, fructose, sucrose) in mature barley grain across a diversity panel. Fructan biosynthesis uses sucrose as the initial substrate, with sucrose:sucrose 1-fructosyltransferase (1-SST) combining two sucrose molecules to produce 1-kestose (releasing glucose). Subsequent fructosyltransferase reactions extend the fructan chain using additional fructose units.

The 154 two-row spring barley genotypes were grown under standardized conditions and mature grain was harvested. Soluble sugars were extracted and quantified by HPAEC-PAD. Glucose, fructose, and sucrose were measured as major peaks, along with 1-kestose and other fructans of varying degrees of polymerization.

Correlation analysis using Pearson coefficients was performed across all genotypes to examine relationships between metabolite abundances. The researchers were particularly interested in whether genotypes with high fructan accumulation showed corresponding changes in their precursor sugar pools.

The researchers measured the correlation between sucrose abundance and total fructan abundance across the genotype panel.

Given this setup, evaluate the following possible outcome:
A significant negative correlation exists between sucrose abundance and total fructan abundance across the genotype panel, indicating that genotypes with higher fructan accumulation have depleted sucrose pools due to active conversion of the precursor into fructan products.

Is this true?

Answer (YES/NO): NO